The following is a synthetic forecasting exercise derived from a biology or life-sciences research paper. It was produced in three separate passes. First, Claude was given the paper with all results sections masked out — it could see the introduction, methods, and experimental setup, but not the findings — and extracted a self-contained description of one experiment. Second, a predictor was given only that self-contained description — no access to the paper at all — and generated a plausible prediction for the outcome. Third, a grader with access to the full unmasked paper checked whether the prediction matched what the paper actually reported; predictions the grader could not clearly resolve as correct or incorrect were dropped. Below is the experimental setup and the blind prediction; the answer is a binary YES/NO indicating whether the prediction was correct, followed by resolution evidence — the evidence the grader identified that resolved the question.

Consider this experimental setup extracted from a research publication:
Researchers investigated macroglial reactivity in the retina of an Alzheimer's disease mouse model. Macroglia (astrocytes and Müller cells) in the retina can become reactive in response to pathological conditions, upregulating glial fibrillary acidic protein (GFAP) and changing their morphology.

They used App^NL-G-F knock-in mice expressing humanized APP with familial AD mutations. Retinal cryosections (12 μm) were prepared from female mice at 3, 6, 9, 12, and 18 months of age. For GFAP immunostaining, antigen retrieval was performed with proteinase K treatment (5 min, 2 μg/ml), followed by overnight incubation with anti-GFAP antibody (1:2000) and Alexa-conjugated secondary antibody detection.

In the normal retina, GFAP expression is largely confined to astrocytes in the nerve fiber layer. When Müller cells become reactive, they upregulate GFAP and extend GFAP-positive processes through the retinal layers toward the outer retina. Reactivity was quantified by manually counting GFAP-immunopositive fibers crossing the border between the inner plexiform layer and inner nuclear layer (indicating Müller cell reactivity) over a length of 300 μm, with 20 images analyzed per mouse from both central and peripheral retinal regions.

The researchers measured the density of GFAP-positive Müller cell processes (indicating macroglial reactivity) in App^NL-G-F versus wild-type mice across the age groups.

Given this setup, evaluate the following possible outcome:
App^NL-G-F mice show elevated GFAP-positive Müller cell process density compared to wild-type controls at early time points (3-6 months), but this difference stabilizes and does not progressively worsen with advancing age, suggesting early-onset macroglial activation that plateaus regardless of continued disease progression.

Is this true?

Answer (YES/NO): NO